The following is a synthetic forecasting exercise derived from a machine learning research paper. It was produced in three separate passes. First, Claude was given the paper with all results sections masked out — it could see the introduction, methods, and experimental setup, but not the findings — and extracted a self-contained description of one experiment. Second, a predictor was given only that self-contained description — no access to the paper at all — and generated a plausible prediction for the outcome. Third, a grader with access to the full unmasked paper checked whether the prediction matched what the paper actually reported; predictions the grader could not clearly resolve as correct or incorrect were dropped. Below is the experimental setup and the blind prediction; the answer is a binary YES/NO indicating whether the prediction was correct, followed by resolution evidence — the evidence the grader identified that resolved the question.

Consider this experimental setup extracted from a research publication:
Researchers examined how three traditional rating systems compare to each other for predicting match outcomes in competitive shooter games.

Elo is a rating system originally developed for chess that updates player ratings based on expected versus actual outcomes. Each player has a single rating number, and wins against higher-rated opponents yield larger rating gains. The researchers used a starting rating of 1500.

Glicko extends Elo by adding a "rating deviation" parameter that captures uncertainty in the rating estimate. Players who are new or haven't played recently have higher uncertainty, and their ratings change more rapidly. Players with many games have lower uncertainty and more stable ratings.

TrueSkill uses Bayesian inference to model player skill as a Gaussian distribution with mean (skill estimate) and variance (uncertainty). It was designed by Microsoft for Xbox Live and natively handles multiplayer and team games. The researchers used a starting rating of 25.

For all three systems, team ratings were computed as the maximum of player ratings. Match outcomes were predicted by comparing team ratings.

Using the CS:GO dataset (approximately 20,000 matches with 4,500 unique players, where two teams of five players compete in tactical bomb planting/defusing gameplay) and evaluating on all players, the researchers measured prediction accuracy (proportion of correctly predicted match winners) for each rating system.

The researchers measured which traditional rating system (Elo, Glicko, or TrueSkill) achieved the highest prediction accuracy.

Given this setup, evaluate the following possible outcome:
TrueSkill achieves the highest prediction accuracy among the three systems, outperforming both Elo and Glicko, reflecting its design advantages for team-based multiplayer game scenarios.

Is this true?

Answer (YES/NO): NO